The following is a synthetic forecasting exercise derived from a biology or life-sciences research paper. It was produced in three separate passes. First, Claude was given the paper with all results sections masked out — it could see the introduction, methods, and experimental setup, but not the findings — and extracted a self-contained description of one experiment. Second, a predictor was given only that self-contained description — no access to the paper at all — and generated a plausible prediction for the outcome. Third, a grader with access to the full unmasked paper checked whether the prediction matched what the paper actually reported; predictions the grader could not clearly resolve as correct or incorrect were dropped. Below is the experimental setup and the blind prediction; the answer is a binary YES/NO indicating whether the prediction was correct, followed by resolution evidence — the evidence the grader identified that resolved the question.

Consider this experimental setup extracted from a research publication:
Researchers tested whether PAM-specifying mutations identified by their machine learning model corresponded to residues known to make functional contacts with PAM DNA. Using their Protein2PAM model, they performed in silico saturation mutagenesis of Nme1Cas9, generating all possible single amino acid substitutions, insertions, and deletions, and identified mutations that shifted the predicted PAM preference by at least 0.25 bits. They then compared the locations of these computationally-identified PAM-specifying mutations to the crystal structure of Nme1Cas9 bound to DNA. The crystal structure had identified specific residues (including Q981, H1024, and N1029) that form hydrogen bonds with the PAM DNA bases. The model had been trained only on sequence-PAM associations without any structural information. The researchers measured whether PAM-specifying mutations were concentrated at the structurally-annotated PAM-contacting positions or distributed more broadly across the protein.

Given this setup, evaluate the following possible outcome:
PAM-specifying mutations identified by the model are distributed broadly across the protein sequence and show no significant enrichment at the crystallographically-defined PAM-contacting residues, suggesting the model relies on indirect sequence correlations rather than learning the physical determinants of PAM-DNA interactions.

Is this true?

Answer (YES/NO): NO